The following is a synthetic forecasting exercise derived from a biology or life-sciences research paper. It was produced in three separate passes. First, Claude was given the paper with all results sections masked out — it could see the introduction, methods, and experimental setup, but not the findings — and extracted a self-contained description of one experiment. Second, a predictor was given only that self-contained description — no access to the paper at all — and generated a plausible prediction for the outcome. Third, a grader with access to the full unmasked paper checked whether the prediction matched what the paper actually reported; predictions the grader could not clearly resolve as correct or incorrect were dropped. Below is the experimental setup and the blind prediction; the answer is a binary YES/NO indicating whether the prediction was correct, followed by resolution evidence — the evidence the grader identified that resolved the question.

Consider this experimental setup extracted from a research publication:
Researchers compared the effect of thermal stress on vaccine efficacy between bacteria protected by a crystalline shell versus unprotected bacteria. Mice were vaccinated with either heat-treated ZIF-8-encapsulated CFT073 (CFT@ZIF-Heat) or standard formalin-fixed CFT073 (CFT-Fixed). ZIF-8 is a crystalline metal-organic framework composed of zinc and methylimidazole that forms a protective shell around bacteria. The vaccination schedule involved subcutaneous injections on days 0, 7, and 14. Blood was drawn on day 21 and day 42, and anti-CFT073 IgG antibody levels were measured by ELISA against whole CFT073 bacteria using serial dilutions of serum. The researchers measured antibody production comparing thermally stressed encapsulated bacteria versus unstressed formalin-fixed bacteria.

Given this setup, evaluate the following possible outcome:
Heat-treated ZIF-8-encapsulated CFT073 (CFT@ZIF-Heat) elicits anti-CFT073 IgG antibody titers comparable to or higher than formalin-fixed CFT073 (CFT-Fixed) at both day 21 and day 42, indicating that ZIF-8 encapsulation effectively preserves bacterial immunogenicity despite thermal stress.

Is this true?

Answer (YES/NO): YES